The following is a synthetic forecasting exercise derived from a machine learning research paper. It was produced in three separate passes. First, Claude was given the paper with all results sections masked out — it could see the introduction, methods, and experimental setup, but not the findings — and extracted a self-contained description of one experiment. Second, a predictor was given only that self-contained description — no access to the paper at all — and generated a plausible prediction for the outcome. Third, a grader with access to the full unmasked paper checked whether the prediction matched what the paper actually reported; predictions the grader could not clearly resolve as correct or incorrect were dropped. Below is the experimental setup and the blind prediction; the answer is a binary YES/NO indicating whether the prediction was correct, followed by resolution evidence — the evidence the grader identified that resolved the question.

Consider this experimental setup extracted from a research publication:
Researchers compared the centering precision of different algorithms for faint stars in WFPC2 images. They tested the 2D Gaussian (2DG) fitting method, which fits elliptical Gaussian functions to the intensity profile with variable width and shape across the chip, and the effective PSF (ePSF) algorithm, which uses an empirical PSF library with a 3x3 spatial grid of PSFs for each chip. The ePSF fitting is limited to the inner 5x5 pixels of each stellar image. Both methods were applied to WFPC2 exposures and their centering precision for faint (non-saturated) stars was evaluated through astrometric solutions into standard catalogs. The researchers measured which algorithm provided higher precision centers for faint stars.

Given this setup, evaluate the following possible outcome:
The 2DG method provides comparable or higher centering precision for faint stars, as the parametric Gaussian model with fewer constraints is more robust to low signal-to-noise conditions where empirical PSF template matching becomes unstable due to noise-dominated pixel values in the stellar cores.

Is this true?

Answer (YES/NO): NO